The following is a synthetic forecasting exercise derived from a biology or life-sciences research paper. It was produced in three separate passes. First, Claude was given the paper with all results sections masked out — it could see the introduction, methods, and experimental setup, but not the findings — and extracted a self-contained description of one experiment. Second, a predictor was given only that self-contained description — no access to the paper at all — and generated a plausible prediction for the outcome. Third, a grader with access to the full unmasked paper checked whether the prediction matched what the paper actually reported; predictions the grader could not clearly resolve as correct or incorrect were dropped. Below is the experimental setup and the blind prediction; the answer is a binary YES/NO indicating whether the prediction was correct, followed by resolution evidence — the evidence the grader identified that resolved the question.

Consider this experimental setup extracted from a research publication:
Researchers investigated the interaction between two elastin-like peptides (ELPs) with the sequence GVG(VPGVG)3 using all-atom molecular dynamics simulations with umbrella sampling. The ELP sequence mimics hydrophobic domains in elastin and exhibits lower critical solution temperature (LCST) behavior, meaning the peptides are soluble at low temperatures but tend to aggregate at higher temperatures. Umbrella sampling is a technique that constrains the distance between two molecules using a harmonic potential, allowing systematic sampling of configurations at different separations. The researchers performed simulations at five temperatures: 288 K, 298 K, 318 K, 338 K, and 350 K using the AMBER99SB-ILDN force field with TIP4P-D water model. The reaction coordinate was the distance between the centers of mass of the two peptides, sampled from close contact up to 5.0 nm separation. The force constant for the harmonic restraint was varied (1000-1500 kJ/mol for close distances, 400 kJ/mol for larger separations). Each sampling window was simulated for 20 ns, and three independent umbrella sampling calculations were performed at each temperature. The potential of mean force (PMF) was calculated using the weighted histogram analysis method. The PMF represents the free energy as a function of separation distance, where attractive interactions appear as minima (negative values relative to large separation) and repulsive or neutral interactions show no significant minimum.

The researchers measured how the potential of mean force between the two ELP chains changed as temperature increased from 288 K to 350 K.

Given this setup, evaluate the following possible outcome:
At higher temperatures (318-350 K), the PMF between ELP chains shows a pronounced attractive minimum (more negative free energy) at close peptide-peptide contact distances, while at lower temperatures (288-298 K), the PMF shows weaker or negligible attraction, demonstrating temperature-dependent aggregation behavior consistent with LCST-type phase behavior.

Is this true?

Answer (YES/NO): NO